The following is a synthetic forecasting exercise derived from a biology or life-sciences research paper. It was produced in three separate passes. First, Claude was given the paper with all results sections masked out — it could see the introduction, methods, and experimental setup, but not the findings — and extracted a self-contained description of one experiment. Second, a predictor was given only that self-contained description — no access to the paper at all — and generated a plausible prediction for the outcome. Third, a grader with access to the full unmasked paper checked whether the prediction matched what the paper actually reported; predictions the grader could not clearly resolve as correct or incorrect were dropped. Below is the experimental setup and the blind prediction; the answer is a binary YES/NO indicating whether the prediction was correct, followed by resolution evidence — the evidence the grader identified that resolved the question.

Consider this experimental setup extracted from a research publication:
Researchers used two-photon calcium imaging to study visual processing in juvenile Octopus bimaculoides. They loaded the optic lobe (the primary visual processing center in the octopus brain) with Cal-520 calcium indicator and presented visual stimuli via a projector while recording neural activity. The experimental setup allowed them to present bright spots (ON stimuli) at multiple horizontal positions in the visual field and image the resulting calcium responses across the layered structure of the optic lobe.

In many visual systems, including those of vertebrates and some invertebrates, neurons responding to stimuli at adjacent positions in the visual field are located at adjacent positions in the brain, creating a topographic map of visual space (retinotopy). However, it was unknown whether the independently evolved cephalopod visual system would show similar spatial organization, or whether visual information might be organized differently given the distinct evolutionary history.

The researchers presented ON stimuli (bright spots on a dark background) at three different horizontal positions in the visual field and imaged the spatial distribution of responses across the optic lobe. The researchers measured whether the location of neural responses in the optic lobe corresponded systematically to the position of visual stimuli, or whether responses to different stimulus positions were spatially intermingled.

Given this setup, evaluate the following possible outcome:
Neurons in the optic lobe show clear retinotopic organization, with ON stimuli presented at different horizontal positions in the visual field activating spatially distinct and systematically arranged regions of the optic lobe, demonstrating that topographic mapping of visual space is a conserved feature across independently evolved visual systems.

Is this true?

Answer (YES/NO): YES